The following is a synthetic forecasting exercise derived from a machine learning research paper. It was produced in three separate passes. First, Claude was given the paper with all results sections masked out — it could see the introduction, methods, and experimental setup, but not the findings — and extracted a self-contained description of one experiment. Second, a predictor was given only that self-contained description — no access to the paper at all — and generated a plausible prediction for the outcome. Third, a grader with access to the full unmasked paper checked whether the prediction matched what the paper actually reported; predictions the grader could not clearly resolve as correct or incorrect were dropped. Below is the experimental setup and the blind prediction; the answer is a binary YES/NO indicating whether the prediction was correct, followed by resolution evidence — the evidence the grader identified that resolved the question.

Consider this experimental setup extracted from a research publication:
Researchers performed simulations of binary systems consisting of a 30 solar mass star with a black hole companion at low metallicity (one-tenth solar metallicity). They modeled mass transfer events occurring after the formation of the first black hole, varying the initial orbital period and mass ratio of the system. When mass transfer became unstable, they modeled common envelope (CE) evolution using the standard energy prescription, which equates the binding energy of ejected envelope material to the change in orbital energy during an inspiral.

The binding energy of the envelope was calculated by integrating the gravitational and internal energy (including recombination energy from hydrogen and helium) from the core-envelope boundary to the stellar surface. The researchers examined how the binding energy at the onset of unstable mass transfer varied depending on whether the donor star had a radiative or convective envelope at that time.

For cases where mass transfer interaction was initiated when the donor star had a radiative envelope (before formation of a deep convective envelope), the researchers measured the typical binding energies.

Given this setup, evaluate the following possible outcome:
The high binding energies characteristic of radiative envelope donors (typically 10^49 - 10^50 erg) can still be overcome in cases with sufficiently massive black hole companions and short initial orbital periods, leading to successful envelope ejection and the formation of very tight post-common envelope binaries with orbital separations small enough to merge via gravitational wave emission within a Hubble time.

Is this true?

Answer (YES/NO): NO